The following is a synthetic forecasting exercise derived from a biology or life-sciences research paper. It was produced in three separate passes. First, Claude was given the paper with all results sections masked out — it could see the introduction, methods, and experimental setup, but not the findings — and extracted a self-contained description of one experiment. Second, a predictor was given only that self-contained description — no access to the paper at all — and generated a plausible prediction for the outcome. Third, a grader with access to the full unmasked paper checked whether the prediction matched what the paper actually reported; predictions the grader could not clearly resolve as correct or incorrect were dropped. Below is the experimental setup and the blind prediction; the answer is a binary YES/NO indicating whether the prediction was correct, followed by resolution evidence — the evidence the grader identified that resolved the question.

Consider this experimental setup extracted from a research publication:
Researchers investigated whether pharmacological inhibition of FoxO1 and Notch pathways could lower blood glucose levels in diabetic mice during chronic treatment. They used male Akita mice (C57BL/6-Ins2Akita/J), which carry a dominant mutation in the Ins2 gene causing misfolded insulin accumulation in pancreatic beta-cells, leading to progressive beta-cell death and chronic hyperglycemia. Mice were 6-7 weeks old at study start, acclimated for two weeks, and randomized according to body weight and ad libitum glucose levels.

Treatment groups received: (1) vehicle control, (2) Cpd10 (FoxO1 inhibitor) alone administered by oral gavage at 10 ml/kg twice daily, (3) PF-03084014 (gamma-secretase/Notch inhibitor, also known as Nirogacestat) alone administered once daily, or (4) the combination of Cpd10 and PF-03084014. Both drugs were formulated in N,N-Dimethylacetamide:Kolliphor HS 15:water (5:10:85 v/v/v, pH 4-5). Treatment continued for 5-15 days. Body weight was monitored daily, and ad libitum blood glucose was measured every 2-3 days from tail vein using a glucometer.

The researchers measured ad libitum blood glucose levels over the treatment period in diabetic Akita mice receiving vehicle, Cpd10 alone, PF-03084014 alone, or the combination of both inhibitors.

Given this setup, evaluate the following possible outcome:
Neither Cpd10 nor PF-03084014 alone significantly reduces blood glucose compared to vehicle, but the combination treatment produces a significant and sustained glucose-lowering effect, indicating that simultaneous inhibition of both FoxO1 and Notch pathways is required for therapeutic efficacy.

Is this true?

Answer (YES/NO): NO